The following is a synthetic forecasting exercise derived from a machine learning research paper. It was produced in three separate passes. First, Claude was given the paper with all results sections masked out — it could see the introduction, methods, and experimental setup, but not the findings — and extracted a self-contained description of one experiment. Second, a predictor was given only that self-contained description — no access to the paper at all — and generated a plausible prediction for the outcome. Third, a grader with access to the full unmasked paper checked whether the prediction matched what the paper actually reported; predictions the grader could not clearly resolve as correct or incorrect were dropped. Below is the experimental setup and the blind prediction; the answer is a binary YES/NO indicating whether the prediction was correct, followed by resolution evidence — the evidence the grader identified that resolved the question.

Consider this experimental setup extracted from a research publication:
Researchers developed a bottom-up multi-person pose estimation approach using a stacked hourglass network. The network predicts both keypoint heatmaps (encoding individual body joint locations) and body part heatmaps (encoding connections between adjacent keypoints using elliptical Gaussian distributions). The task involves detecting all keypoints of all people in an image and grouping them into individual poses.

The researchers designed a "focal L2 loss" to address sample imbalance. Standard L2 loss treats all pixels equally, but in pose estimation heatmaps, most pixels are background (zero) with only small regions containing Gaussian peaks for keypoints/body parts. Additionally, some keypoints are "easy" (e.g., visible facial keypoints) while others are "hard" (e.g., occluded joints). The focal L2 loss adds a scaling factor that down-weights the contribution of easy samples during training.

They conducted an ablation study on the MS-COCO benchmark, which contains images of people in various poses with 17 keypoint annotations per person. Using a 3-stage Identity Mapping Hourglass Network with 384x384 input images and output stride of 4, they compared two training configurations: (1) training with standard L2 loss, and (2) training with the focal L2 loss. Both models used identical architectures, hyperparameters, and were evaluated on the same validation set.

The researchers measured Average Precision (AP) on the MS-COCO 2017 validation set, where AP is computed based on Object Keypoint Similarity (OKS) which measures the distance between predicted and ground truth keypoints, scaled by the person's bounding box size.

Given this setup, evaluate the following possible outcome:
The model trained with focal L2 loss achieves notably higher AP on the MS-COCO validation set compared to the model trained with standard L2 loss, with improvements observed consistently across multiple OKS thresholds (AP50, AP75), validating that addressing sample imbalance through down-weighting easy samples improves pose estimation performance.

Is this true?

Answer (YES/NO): NO